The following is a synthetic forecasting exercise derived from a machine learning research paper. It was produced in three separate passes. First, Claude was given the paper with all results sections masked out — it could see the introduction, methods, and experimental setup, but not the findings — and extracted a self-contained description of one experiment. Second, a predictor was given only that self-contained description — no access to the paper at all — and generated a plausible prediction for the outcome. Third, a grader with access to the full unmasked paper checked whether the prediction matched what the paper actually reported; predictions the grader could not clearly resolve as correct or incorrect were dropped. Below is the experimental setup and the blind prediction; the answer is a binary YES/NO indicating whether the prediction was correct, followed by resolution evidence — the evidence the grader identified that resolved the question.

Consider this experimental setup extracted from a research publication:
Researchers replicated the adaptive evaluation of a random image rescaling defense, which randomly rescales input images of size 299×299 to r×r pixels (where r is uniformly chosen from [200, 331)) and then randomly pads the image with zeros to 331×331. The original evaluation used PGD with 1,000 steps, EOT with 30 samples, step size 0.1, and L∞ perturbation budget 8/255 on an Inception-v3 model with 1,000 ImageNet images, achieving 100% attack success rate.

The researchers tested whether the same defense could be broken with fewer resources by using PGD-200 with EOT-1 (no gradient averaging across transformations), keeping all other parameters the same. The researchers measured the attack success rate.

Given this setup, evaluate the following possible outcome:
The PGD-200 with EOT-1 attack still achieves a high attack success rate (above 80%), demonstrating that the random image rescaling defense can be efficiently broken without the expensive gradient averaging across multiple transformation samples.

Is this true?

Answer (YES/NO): YES